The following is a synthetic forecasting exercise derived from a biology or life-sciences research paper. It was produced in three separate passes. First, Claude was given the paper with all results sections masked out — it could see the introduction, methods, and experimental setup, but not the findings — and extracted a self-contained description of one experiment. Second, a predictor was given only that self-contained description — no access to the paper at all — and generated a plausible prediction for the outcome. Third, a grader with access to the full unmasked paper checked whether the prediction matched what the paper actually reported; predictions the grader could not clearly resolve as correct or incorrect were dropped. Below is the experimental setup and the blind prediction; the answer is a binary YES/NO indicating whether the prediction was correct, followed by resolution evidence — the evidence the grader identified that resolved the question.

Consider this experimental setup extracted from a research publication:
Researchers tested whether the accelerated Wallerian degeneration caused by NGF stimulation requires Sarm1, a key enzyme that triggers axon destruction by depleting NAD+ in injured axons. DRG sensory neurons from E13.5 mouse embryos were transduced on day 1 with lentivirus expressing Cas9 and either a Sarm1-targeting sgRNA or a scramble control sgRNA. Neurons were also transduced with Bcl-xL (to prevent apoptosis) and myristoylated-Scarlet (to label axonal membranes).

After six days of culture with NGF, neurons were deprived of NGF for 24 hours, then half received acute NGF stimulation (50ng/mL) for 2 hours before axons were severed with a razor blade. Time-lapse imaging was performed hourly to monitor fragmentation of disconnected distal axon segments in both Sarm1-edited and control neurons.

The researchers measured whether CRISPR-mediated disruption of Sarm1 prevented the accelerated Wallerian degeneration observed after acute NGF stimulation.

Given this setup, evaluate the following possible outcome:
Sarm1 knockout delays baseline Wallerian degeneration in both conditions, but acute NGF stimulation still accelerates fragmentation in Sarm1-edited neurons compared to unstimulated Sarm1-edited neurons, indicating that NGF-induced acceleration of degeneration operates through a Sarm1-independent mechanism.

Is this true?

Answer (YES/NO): NO